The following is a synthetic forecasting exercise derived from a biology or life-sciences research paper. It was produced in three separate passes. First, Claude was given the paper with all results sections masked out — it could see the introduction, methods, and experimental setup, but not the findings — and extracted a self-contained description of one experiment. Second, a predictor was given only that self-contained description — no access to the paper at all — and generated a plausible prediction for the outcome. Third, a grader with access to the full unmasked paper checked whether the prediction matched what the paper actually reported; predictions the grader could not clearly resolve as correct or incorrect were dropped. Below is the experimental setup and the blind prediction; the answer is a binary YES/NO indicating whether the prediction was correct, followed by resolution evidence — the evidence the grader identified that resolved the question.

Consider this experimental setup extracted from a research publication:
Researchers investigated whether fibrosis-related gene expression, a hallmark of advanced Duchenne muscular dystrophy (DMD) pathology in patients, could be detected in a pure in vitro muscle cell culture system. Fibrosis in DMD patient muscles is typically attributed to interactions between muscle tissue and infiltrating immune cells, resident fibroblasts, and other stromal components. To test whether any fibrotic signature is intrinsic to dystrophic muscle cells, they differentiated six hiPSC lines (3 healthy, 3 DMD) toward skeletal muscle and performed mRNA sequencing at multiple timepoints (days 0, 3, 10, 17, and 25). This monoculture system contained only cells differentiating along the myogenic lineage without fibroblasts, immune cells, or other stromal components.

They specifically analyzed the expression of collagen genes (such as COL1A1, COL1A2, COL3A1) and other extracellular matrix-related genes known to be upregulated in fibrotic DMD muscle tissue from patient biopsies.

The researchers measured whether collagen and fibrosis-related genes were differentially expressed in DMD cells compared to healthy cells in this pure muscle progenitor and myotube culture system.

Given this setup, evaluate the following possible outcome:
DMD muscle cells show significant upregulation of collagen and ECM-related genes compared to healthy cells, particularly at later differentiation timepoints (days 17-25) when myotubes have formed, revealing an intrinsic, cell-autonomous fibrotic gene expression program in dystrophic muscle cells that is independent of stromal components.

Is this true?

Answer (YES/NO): YES